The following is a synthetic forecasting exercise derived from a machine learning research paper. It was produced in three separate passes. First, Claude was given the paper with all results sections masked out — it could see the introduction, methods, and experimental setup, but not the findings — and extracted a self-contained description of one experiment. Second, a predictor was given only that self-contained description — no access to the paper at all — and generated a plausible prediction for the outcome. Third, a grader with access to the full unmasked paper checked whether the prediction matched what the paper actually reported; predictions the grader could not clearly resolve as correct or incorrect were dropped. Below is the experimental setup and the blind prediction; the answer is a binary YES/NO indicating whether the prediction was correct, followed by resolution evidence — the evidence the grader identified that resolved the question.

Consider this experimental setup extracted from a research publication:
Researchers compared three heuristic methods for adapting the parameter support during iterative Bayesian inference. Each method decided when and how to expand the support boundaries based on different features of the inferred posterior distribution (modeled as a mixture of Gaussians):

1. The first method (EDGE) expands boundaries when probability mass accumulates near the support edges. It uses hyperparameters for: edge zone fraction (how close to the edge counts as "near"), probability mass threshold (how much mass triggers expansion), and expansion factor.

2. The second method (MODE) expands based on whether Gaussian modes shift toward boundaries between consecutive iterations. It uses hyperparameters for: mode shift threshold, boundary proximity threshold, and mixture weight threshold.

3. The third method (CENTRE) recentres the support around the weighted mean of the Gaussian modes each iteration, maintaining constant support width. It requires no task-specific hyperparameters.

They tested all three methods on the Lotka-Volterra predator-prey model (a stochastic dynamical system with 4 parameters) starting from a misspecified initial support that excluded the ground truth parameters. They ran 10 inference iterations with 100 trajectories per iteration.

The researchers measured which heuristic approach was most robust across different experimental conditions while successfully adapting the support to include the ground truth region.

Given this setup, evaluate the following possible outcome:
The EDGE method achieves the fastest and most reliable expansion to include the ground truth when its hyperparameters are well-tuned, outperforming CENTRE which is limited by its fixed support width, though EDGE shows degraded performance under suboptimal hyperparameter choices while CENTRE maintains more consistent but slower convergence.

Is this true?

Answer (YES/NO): NO